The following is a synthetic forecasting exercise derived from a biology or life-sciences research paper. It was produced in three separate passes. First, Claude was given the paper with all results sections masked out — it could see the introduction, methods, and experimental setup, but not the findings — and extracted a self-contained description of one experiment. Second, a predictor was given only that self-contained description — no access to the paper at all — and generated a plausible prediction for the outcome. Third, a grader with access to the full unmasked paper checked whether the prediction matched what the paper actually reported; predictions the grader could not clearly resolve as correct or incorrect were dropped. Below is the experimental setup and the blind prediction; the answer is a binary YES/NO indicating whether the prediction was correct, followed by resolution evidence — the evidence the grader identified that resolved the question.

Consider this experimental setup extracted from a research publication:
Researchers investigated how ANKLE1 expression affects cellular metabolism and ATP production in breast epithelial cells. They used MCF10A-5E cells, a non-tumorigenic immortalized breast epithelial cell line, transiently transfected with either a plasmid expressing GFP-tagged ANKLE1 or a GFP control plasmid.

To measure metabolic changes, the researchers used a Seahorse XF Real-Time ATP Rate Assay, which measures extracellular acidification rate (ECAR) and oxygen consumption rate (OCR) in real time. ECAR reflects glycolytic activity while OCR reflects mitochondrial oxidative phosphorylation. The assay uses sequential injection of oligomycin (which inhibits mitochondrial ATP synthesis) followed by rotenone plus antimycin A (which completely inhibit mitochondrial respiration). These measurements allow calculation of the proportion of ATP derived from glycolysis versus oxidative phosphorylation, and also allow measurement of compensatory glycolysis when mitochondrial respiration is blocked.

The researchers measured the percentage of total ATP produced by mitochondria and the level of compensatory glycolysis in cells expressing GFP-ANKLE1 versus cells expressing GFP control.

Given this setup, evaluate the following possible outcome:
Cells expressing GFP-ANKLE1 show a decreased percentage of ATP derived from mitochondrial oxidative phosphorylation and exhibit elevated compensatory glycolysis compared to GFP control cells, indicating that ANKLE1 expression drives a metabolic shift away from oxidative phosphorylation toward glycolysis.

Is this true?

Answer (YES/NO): YES